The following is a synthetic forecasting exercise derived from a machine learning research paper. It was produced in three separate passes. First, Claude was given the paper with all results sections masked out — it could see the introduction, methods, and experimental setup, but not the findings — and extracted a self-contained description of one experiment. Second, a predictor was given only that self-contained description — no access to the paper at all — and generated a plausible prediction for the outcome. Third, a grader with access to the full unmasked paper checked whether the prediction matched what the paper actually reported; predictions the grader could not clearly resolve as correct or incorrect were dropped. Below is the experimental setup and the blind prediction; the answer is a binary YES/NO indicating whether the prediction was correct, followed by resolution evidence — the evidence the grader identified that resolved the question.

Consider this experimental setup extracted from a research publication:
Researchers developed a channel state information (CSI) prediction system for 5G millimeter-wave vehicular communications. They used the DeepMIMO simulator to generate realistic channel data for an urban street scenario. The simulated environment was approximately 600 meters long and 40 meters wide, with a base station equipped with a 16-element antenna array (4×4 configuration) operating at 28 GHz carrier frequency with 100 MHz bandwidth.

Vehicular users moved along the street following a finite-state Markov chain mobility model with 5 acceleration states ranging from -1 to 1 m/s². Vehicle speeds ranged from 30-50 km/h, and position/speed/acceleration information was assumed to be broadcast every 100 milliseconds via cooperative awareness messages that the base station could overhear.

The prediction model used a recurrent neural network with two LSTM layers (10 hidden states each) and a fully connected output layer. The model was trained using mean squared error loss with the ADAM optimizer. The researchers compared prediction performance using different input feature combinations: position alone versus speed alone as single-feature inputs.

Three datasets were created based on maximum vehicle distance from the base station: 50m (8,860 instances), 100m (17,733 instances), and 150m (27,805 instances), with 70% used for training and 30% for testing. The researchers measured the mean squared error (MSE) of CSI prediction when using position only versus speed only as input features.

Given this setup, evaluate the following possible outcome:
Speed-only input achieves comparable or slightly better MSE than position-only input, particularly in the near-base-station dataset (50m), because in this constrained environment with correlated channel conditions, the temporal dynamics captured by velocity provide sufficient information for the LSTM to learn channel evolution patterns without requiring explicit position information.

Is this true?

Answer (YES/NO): NO